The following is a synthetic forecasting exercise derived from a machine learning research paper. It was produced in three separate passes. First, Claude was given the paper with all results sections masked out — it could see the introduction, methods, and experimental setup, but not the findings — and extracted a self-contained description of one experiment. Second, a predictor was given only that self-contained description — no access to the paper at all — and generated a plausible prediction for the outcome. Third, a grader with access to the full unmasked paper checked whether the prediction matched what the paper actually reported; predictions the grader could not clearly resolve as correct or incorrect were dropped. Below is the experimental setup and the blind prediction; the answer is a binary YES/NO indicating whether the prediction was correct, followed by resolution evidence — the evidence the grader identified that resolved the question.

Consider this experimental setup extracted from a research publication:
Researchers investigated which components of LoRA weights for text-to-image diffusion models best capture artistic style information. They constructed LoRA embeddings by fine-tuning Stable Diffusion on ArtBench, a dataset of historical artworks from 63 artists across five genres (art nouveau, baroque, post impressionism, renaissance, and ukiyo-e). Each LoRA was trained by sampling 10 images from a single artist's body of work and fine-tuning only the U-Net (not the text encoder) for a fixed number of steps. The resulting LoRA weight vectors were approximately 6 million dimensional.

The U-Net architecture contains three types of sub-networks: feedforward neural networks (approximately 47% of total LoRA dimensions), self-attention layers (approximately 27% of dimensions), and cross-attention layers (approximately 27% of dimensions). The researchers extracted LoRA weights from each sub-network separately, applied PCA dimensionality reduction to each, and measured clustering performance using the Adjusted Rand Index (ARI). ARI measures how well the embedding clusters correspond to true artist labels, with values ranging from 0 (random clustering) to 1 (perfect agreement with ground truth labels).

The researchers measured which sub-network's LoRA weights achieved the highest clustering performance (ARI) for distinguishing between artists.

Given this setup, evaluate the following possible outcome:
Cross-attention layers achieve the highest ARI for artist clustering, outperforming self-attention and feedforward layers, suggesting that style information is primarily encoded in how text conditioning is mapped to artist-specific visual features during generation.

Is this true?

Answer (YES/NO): NO